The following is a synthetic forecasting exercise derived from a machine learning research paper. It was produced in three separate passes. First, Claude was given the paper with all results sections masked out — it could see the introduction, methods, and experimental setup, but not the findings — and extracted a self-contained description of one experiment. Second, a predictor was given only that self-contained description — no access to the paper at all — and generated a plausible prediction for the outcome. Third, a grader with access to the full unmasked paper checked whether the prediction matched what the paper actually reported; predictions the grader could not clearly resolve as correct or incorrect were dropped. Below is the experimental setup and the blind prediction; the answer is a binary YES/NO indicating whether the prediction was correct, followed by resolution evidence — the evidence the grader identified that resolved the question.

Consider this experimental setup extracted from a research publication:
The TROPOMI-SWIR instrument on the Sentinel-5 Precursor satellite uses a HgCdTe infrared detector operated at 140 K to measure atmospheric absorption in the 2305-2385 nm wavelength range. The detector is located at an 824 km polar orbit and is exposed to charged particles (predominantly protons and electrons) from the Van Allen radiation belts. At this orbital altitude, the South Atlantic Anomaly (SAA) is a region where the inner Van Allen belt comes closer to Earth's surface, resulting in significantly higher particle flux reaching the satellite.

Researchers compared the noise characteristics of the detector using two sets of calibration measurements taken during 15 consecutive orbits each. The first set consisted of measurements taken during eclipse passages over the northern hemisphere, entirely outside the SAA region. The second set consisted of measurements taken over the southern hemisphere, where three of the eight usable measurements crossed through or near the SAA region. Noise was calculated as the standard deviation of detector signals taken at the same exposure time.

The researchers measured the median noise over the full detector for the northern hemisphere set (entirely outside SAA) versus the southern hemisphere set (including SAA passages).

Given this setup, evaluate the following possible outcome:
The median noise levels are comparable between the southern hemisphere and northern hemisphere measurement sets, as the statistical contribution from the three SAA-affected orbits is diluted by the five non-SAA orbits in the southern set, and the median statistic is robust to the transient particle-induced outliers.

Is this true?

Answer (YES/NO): NO